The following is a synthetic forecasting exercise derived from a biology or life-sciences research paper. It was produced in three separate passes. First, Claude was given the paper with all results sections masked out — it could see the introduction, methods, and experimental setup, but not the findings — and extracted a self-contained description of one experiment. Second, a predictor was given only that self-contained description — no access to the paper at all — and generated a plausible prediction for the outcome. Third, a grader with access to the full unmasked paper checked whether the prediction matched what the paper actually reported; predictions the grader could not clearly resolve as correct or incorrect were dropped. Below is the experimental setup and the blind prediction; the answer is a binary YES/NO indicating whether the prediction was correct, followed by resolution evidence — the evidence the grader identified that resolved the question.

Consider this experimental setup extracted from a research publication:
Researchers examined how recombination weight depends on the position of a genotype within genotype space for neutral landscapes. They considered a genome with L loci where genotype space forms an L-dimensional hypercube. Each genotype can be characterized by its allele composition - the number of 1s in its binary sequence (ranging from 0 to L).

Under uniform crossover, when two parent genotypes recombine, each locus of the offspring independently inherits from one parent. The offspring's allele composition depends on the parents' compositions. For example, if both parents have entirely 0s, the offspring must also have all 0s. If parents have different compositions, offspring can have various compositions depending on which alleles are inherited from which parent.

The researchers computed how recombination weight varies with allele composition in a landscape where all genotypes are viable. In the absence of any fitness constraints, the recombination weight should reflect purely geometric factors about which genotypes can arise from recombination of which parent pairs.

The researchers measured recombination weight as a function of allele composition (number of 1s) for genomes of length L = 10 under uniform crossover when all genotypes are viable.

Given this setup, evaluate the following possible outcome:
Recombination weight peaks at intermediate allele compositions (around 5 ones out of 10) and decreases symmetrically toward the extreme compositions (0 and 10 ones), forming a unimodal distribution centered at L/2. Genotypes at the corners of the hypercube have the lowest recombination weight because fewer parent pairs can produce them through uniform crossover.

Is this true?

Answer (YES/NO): NO